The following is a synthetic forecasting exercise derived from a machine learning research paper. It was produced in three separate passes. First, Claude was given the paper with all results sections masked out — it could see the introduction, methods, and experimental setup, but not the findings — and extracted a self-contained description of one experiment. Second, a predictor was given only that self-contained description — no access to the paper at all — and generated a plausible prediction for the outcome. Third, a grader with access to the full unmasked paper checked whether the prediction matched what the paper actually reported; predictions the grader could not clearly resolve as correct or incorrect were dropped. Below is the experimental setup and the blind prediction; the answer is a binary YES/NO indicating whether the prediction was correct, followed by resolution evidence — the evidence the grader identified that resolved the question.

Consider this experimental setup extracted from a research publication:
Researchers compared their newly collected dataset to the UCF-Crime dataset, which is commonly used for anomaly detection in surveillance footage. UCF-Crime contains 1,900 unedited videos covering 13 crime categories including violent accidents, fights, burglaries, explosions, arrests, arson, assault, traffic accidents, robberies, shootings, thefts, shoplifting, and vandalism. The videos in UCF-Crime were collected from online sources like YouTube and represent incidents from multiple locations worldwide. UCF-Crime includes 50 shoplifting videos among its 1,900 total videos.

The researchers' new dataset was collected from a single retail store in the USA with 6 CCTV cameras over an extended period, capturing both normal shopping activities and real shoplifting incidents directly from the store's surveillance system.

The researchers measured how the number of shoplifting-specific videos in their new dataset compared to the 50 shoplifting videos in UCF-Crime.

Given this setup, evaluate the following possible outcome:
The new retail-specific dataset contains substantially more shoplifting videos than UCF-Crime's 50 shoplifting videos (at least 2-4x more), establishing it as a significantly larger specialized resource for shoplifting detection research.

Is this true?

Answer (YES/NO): NO